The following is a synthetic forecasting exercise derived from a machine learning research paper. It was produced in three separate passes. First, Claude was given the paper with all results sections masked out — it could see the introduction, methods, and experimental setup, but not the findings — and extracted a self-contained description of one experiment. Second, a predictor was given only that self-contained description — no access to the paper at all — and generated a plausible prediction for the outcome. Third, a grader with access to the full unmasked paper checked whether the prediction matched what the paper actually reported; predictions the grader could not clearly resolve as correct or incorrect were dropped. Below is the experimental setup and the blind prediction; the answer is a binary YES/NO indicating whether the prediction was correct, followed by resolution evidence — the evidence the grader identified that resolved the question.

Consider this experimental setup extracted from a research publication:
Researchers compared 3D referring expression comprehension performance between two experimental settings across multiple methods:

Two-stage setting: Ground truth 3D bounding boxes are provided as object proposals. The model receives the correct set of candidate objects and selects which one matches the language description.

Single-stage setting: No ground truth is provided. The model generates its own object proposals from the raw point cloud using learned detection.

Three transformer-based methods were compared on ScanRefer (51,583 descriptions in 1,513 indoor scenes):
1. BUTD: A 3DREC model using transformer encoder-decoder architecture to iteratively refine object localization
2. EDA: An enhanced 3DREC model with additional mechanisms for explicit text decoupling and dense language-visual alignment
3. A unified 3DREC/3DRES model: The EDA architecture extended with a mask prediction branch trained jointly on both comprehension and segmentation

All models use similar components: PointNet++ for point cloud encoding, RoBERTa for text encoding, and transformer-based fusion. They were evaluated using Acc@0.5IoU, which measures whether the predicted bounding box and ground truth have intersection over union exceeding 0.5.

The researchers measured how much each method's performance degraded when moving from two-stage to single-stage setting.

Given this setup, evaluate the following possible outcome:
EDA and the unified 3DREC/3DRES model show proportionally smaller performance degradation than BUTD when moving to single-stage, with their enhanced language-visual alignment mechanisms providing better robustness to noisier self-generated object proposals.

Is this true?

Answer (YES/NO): YES